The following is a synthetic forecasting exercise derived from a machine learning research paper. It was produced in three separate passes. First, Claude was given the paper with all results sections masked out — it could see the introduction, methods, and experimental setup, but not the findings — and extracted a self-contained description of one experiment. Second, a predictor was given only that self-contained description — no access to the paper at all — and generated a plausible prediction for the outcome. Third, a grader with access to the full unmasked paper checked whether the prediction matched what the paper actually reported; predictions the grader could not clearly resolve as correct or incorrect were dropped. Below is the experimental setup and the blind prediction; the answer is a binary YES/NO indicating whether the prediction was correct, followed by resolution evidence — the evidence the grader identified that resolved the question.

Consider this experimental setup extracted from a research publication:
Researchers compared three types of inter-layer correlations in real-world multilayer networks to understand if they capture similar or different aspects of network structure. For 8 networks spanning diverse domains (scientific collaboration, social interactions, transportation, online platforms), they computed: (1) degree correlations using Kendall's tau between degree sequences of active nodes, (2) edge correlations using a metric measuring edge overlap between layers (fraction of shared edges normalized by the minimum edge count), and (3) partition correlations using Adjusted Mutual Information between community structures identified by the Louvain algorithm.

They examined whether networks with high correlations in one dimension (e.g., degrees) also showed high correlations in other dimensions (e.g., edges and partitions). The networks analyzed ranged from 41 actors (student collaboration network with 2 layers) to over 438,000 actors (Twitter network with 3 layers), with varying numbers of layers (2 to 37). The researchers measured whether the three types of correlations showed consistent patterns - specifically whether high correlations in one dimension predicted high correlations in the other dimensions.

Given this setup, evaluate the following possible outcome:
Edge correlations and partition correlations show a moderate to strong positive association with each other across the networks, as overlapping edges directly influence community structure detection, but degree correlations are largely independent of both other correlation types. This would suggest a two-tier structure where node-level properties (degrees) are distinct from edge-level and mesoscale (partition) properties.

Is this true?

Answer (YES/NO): NO